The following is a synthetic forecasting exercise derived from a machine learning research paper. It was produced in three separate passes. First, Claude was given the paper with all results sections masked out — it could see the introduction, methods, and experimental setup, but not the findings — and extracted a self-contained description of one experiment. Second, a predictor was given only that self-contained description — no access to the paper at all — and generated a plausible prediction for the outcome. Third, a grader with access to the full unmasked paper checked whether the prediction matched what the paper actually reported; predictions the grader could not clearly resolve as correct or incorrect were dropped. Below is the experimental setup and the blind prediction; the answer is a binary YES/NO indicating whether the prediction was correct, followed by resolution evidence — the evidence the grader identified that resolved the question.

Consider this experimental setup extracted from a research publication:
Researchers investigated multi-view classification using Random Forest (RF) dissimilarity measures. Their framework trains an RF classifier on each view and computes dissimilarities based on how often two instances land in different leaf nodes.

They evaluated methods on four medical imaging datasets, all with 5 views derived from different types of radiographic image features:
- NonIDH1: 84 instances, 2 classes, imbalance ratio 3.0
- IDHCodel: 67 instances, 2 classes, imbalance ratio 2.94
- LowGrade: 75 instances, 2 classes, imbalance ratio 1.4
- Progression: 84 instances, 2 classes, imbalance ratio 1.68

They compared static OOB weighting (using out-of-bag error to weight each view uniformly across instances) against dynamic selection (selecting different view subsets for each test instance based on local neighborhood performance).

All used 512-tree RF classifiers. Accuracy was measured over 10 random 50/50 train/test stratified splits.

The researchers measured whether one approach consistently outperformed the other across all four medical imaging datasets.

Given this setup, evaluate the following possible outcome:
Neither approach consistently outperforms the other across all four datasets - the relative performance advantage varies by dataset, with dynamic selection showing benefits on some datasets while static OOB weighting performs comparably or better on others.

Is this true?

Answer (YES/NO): NO